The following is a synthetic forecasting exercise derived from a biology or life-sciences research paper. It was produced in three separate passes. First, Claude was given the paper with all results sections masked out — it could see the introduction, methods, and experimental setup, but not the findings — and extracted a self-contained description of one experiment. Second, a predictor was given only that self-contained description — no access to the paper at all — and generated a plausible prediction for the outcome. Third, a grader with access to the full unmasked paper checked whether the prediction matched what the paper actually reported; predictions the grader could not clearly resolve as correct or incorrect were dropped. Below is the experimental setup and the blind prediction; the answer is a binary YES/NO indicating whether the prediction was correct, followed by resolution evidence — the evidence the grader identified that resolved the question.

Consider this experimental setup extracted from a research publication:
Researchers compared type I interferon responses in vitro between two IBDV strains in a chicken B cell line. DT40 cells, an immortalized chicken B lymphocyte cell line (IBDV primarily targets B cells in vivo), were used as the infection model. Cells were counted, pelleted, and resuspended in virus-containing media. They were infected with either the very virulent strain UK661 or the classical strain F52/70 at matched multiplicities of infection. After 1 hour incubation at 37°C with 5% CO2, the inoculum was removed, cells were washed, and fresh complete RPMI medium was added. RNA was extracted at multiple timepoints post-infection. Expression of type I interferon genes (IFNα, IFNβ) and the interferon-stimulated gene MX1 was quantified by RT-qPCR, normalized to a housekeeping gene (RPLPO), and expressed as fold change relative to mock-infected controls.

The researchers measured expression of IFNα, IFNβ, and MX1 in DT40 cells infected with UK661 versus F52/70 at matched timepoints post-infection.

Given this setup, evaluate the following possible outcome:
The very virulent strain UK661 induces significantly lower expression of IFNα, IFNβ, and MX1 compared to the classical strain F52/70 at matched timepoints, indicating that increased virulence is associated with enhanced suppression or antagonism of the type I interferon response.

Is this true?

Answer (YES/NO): YES